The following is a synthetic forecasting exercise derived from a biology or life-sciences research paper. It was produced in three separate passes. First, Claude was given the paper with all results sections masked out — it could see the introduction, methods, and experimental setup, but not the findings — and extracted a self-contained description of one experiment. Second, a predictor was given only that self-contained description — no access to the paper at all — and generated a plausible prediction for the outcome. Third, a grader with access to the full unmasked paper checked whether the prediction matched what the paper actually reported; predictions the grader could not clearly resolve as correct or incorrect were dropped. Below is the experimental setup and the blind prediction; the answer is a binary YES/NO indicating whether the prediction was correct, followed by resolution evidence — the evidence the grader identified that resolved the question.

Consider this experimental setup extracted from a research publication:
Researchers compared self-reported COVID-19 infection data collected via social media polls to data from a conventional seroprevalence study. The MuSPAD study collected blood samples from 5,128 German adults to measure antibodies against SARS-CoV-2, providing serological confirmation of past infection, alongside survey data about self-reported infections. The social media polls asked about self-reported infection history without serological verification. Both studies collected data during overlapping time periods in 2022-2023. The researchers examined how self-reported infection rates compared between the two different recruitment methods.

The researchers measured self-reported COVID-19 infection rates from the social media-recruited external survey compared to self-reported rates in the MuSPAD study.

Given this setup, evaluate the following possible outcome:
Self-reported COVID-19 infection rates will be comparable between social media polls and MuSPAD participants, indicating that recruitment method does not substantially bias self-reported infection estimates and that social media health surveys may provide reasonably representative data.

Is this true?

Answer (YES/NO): YES